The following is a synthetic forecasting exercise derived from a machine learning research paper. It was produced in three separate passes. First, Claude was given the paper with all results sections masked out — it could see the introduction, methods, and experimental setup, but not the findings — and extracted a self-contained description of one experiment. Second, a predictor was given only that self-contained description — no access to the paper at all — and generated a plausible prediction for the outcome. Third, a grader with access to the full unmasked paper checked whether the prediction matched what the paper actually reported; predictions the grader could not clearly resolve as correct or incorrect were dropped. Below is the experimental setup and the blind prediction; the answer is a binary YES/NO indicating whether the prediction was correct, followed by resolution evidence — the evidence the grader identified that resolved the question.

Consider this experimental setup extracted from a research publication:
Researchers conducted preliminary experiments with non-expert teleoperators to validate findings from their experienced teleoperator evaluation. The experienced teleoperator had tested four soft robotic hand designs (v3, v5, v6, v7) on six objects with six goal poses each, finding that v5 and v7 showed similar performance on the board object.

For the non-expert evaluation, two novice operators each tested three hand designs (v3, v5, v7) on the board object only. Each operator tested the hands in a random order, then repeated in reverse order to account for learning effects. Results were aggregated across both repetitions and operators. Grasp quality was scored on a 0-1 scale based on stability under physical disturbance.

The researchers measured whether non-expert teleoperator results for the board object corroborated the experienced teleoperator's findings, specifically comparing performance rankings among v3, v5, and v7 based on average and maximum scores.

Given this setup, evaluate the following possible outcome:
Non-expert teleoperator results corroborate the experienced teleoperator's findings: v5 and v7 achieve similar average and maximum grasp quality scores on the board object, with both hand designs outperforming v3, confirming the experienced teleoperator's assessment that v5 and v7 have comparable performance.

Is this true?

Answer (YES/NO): NO